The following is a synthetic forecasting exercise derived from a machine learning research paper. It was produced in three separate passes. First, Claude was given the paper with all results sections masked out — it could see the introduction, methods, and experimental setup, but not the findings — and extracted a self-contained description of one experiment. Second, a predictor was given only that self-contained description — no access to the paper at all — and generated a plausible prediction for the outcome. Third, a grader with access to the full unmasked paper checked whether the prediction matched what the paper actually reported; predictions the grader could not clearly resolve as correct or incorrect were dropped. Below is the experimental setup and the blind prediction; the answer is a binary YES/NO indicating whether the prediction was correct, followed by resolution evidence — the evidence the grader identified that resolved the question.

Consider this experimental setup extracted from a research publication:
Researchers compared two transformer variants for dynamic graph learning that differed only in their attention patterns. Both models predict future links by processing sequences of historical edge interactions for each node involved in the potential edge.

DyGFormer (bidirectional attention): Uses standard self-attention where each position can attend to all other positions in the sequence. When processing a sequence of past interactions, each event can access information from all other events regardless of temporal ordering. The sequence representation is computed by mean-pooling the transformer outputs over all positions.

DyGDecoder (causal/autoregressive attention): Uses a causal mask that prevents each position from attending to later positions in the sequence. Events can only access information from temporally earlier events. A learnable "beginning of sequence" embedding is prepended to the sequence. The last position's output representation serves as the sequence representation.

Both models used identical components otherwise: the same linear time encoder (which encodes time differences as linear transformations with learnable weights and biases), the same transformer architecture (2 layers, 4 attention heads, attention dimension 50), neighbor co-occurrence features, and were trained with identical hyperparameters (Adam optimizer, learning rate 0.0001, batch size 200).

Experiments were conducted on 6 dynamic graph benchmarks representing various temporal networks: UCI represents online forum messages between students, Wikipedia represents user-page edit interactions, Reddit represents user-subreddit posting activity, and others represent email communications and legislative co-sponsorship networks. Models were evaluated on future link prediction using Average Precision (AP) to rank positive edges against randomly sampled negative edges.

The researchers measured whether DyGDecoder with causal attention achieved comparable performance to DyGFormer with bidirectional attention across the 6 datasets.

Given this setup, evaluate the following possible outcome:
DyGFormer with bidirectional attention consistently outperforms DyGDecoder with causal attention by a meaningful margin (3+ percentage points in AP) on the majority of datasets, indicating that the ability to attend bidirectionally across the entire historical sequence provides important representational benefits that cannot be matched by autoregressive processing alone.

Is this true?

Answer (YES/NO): NO